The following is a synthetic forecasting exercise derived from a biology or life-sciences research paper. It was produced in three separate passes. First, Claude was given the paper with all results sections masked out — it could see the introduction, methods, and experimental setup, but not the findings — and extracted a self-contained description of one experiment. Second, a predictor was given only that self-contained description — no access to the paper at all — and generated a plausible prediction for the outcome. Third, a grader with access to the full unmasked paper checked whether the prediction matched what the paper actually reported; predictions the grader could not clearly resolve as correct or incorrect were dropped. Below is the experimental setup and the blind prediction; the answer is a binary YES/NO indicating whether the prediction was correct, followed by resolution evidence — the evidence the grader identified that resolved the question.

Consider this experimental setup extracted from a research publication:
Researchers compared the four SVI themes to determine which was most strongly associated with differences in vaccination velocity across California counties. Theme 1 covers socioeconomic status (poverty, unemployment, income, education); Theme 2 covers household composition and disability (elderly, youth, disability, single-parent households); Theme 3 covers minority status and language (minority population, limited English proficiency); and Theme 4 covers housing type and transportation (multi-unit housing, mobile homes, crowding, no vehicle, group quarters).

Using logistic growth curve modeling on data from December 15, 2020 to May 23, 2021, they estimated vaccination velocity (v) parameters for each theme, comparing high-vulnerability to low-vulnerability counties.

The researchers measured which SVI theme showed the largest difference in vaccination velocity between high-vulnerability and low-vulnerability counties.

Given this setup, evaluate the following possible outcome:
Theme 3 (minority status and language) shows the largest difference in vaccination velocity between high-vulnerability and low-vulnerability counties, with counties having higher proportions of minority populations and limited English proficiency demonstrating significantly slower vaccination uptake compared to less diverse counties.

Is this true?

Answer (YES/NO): YES